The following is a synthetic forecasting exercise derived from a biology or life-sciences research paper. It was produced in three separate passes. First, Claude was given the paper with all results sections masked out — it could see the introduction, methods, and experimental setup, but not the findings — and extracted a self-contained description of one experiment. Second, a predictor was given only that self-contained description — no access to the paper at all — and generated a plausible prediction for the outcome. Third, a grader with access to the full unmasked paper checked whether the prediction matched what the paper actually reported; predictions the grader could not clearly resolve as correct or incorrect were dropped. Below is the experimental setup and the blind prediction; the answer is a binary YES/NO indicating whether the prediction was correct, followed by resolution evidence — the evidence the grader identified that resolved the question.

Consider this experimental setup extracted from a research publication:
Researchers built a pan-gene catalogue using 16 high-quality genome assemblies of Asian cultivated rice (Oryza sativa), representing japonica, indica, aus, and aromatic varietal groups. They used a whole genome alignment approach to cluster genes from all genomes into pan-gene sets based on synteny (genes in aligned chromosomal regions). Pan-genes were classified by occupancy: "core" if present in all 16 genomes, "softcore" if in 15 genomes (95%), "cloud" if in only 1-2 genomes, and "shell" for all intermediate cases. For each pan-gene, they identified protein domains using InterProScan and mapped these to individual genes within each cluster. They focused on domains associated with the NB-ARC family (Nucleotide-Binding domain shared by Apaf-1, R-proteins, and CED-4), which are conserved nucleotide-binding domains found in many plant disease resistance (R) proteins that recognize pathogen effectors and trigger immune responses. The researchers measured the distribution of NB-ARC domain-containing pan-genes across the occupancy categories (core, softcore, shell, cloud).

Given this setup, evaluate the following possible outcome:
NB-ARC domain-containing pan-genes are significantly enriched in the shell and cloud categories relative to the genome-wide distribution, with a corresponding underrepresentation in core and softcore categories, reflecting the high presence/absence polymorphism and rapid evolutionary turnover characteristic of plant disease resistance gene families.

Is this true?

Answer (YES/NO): NO